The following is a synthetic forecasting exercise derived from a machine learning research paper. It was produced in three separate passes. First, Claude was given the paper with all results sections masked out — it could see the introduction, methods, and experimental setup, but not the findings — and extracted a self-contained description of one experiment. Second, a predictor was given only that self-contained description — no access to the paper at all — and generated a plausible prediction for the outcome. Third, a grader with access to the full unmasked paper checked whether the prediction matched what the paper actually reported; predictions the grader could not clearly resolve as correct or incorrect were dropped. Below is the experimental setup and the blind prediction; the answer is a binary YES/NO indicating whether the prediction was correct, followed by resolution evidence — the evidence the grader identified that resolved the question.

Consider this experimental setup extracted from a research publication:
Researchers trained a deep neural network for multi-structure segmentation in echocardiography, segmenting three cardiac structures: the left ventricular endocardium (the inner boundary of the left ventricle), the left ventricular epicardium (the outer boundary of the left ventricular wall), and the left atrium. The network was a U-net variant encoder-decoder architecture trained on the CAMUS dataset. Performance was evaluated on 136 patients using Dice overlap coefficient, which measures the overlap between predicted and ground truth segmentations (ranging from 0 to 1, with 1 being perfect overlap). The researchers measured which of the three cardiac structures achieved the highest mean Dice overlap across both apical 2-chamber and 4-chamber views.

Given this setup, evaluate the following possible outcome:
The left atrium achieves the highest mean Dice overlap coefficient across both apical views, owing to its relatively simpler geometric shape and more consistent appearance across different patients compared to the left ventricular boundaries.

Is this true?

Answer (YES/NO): NO